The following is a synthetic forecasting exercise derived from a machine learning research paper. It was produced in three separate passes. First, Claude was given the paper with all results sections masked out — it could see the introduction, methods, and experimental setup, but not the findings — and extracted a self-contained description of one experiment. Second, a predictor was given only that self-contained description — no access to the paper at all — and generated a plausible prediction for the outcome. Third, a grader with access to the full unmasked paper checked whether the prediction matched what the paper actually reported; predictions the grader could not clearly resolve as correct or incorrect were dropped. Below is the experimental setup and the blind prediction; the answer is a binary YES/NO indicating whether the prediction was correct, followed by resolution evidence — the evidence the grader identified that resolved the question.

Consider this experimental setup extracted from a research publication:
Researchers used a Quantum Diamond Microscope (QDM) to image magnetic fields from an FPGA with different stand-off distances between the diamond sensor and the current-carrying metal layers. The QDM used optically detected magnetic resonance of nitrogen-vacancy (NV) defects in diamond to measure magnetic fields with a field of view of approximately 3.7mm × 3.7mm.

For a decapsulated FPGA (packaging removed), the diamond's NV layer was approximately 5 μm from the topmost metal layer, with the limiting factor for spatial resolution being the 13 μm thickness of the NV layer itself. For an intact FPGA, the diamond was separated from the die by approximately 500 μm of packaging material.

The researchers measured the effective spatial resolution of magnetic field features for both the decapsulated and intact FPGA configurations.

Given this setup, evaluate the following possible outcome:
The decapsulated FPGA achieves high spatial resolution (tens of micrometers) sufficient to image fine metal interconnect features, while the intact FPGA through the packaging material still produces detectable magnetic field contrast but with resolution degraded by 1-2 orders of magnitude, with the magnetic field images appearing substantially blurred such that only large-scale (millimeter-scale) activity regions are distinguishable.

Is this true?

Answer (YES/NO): NO